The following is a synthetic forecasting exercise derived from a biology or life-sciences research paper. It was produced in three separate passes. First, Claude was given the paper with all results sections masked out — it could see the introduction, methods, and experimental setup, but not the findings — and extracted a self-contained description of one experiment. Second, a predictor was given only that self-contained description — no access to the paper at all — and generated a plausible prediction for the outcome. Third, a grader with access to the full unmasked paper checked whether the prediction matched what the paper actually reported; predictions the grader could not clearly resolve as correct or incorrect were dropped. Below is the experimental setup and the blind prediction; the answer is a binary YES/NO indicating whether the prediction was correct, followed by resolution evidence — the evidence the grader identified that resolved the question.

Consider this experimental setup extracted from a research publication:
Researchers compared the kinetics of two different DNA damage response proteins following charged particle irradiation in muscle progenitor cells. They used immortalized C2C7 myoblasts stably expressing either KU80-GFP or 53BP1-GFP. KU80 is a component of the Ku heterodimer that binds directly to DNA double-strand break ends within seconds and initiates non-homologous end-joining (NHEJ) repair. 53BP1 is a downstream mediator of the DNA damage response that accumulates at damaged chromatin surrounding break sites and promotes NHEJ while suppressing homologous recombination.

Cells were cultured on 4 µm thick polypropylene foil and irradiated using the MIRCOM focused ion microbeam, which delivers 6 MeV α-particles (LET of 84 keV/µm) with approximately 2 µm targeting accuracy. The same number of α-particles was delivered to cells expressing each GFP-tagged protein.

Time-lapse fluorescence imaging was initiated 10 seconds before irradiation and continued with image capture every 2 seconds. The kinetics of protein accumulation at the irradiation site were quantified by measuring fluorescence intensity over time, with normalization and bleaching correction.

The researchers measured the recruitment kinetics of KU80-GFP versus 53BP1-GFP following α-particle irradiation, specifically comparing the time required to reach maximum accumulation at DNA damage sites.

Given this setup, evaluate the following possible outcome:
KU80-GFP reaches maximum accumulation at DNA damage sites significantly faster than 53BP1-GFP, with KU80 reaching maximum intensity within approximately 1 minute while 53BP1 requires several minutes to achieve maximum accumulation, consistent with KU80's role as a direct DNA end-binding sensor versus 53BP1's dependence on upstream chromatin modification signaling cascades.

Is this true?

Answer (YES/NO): NO